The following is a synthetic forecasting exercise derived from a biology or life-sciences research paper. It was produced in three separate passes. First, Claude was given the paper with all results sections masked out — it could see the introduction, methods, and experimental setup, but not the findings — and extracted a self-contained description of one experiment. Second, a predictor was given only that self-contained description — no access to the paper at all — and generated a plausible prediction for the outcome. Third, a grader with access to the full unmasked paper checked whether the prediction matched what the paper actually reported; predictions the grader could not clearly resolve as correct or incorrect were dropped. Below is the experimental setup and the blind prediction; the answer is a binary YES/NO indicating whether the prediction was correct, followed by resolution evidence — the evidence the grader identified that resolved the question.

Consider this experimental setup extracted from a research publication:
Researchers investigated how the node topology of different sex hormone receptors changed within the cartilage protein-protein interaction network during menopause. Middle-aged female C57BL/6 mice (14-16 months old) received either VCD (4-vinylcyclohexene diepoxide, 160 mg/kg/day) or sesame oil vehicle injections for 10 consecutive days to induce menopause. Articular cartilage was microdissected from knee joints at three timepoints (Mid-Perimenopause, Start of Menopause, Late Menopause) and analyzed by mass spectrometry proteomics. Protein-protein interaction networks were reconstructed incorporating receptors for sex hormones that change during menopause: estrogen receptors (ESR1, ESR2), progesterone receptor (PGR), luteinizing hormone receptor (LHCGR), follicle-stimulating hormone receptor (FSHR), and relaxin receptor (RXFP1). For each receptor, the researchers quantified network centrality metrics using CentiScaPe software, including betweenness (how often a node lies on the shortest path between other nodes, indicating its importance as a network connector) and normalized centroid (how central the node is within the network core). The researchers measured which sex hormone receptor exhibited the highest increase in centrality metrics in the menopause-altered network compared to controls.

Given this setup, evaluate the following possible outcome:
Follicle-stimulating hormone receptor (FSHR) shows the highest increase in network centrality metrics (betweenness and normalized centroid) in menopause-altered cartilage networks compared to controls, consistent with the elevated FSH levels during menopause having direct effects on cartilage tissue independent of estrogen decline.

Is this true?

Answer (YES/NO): NO